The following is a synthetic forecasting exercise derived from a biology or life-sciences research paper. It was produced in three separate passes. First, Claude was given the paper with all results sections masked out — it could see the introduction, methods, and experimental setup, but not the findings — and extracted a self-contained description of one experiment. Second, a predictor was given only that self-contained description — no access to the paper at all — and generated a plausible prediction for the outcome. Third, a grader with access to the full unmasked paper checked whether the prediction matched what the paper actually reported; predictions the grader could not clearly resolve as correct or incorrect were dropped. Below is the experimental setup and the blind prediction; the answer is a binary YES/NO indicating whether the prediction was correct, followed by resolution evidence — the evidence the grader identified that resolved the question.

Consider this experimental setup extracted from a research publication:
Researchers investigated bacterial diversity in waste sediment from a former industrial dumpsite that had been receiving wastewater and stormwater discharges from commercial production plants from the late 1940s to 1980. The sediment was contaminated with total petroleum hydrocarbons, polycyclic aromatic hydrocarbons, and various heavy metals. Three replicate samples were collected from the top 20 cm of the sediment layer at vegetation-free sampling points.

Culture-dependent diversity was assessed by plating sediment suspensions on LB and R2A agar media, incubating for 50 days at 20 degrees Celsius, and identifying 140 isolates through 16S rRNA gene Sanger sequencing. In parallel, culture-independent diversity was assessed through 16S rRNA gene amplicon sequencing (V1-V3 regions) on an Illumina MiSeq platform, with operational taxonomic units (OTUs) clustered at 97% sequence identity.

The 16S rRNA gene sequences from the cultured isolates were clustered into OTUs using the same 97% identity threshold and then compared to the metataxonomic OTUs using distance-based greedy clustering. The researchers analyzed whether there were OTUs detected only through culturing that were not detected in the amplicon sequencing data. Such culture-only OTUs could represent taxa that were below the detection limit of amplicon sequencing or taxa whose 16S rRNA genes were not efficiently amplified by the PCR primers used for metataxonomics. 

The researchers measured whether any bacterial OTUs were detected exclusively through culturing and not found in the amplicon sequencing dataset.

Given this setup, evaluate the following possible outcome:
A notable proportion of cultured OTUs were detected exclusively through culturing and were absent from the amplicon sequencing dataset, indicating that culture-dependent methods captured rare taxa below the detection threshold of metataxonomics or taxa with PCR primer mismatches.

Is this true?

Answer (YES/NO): YES